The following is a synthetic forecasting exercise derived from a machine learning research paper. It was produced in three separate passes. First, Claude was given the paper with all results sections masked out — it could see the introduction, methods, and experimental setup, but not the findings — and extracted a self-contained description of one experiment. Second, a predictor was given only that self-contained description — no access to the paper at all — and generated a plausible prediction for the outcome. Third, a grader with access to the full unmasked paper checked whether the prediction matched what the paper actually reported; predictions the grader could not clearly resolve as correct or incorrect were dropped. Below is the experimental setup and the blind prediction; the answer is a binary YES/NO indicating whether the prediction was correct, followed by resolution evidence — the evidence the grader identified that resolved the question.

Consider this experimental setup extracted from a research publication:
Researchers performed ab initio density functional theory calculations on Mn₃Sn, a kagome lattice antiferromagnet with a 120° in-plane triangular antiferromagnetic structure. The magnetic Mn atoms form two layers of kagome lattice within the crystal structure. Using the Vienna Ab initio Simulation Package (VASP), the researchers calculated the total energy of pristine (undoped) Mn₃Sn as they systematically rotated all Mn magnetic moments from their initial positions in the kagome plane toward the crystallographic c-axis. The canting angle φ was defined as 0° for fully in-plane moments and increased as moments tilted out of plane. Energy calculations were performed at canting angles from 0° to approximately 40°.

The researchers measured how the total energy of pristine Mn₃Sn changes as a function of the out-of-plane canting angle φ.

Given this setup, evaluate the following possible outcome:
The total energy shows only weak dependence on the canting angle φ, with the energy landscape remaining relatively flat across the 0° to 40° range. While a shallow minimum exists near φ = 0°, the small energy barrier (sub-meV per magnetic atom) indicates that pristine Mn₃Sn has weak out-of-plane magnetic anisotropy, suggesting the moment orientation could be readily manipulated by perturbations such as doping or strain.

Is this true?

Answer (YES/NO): NO